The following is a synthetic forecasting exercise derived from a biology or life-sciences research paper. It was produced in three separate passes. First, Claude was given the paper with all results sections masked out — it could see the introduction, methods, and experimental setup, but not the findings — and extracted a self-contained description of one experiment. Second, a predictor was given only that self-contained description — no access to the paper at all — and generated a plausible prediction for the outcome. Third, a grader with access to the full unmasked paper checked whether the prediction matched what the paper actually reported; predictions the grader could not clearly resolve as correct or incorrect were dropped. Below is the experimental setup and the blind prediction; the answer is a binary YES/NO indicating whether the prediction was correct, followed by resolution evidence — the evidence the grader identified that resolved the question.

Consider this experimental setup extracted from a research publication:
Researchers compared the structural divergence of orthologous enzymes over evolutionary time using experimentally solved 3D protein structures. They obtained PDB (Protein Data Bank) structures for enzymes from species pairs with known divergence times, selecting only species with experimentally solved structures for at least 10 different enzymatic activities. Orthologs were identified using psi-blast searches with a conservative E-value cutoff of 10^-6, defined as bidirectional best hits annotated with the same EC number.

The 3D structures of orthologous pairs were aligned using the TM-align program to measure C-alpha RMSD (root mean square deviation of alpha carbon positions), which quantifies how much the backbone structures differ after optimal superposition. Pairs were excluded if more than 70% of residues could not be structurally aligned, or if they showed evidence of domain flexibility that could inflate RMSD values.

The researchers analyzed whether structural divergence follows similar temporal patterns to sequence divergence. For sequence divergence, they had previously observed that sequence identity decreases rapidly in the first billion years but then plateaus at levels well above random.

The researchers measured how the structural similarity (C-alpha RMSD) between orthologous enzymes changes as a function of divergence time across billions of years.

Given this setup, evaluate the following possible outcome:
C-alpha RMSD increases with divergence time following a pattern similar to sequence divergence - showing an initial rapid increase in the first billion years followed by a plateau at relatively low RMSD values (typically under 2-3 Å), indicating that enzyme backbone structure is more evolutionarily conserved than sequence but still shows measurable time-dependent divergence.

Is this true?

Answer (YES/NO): YES